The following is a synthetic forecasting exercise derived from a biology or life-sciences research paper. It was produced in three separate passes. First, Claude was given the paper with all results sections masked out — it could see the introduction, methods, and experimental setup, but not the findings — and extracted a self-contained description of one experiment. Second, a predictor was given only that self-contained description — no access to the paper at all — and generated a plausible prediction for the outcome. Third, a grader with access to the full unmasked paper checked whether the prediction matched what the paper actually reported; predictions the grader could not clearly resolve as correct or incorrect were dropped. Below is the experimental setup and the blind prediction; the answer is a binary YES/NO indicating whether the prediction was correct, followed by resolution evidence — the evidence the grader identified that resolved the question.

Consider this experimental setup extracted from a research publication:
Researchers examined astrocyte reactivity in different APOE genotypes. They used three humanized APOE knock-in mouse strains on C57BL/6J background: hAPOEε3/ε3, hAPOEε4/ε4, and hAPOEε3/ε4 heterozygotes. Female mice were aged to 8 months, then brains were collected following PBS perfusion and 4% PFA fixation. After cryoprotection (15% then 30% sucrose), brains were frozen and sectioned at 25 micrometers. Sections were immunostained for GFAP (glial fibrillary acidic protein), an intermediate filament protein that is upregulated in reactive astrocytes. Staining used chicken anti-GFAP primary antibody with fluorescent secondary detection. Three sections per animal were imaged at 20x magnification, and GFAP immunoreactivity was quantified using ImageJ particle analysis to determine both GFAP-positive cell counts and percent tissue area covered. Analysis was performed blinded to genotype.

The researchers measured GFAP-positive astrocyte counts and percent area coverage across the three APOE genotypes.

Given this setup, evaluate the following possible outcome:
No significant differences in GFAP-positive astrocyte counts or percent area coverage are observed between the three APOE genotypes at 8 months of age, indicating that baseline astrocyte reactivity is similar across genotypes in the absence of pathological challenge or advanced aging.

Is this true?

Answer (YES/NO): NO